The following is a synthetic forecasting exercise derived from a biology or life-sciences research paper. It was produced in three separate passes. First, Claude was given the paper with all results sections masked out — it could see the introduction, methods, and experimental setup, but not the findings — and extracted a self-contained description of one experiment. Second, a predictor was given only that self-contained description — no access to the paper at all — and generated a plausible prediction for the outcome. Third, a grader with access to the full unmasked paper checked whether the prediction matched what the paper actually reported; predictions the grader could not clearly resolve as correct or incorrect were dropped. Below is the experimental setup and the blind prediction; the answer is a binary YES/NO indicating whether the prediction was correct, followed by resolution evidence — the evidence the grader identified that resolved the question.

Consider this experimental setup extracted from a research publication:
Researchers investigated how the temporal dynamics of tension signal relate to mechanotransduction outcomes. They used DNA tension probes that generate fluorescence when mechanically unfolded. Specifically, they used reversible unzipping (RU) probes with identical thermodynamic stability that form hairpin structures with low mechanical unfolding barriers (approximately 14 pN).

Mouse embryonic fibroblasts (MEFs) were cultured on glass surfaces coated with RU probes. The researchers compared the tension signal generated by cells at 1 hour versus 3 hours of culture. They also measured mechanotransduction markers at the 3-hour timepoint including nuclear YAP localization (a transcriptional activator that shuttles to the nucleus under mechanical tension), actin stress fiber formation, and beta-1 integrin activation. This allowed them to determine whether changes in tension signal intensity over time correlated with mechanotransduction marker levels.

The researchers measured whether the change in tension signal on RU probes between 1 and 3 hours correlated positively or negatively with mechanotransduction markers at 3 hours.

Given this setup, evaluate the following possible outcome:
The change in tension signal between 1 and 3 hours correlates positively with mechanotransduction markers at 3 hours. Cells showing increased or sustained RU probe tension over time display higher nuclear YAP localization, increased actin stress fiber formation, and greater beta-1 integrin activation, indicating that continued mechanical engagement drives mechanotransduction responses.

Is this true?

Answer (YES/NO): NO